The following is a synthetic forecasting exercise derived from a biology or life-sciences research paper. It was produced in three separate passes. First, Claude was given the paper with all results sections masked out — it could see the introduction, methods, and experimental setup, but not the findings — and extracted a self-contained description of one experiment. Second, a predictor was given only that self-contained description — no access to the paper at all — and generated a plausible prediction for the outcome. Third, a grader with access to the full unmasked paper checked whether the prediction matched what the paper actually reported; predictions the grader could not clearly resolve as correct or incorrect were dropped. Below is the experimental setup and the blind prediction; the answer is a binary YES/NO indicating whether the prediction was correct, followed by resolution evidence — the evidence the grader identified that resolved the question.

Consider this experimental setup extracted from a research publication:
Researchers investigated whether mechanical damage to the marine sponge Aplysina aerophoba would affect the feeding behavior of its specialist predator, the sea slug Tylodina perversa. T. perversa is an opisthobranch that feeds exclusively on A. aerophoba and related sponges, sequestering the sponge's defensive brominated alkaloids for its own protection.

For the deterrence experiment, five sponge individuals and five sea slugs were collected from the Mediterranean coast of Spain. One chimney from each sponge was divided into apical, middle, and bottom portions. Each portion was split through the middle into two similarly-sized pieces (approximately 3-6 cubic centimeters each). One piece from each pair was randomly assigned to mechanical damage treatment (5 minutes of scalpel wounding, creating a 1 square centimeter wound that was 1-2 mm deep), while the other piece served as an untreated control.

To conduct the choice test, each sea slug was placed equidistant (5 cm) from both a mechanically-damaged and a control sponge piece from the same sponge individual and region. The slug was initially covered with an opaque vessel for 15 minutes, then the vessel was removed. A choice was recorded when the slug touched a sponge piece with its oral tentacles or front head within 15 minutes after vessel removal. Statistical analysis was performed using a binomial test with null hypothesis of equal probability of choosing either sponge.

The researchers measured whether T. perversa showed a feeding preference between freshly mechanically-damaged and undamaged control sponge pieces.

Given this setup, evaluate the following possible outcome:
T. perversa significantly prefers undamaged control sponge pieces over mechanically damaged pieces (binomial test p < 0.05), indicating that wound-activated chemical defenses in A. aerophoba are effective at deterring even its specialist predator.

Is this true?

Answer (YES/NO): YES